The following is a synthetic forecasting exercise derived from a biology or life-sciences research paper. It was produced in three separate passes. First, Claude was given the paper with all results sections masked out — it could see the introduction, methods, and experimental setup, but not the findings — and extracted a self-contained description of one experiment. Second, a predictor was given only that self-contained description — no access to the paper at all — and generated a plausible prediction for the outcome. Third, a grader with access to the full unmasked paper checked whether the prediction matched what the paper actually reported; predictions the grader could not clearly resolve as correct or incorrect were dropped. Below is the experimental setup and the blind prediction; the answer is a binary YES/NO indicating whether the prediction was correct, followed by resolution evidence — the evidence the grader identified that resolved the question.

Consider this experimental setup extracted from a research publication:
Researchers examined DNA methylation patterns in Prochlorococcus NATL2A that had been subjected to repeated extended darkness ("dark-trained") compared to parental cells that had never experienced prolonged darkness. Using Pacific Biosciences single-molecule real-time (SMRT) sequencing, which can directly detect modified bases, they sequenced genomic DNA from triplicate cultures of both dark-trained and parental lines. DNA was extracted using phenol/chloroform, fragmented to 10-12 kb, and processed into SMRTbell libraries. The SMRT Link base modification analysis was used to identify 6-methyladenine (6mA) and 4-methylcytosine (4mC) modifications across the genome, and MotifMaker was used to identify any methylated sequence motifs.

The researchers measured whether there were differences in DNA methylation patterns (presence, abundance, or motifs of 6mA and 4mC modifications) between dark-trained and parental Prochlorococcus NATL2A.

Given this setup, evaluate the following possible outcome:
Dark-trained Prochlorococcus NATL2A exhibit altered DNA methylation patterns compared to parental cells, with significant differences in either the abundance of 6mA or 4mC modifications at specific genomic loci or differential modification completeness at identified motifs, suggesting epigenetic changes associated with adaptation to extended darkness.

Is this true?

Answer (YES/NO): NO